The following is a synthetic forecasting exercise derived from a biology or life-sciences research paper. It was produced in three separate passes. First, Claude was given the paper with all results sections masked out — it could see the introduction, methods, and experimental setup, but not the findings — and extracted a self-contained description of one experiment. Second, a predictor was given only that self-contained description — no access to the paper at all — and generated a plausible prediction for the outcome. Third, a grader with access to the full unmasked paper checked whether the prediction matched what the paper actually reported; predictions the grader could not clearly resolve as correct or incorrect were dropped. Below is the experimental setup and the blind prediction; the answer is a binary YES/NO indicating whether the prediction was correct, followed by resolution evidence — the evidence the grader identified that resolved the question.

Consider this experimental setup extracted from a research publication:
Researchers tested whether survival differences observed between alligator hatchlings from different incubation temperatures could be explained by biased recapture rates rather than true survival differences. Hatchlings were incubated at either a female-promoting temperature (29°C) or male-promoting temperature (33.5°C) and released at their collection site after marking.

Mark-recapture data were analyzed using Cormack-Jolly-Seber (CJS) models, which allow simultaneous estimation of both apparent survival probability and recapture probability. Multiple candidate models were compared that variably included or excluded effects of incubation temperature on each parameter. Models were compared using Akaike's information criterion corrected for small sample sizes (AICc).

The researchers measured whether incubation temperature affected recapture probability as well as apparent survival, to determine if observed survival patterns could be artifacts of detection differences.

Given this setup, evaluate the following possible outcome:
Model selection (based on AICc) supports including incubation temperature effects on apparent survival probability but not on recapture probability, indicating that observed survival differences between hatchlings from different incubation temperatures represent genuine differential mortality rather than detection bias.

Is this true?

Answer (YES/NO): NO